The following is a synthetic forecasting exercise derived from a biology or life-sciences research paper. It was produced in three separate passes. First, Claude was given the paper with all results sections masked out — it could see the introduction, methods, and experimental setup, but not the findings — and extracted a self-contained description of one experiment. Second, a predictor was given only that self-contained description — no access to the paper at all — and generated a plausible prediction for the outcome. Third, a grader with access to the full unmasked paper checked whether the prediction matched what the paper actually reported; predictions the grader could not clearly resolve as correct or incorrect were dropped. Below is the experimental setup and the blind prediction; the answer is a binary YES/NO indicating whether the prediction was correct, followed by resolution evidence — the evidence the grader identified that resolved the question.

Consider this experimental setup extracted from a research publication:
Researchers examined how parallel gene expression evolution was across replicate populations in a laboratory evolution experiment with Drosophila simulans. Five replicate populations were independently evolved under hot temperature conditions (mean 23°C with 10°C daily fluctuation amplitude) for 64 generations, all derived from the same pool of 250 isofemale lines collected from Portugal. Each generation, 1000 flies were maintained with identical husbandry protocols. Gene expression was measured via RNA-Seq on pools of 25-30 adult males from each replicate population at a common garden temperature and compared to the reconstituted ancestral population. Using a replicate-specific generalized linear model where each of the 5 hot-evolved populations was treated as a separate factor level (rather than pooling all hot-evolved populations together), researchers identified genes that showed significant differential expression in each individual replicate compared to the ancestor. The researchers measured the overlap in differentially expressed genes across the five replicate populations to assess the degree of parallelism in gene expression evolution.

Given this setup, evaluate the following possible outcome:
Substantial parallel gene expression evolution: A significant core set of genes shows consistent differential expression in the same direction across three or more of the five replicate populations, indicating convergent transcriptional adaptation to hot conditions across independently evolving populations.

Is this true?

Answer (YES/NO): NO